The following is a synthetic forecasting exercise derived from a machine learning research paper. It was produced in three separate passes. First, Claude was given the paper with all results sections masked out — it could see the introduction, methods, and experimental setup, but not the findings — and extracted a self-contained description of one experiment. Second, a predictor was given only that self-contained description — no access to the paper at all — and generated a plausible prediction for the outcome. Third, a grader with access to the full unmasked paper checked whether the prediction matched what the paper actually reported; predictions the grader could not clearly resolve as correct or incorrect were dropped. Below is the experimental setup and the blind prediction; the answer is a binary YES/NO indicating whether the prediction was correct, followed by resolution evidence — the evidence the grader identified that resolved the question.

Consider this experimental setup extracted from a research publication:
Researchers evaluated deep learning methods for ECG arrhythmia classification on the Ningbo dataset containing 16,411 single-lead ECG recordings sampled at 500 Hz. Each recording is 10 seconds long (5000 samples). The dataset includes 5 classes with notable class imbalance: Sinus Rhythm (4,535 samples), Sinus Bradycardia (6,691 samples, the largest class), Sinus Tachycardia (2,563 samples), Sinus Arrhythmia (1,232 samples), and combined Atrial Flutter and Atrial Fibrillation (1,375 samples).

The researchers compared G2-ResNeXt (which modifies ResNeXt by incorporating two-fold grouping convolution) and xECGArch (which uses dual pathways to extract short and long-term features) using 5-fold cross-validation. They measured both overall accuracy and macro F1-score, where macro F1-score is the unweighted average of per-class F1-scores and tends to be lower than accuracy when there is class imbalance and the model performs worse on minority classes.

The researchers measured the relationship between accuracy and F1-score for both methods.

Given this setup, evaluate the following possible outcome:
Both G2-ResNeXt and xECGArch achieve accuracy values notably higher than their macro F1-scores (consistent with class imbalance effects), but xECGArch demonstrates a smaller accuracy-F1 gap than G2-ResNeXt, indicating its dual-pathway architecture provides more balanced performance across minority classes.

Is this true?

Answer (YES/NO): YES